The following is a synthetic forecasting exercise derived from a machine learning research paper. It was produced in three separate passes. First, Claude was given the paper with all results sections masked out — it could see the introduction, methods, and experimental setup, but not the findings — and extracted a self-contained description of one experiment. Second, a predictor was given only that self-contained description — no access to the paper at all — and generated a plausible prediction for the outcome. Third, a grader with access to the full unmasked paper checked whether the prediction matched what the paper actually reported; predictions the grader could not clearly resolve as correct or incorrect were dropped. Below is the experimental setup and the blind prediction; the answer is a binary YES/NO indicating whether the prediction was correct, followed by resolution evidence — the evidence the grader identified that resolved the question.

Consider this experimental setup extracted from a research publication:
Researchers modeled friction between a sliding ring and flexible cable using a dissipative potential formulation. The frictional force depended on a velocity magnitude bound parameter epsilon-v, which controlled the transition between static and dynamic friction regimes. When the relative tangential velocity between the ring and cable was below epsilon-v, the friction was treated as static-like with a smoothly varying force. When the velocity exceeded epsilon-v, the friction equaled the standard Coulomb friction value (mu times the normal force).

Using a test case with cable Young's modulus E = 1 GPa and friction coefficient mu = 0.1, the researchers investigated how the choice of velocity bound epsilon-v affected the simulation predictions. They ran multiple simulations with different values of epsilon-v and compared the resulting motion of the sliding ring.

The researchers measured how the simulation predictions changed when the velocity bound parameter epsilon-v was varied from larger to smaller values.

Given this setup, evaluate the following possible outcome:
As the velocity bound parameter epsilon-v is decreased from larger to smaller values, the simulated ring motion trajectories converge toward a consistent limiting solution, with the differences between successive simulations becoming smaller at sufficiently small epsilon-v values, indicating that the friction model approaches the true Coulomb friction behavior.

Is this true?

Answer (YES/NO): YES